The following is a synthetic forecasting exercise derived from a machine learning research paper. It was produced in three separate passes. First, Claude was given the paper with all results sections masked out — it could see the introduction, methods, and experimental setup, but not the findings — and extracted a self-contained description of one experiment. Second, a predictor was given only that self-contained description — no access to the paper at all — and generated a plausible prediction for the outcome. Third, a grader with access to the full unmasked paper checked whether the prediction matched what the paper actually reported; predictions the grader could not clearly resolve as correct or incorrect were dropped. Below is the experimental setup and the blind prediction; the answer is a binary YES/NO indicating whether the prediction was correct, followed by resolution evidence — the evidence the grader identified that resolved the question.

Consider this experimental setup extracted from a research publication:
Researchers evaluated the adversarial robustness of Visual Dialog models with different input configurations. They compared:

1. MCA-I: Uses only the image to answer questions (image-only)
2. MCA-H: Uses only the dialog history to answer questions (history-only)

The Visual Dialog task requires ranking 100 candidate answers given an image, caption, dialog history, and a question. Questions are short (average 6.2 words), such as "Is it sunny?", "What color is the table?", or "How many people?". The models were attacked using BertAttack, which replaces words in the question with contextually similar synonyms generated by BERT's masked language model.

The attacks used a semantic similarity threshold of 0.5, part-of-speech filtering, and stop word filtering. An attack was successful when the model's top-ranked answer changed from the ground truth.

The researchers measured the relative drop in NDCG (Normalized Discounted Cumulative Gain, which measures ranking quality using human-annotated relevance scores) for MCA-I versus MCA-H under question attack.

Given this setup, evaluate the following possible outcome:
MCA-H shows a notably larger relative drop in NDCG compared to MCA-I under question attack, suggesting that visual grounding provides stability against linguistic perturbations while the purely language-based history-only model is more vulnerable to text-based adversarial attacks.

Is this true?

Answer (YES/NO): NO